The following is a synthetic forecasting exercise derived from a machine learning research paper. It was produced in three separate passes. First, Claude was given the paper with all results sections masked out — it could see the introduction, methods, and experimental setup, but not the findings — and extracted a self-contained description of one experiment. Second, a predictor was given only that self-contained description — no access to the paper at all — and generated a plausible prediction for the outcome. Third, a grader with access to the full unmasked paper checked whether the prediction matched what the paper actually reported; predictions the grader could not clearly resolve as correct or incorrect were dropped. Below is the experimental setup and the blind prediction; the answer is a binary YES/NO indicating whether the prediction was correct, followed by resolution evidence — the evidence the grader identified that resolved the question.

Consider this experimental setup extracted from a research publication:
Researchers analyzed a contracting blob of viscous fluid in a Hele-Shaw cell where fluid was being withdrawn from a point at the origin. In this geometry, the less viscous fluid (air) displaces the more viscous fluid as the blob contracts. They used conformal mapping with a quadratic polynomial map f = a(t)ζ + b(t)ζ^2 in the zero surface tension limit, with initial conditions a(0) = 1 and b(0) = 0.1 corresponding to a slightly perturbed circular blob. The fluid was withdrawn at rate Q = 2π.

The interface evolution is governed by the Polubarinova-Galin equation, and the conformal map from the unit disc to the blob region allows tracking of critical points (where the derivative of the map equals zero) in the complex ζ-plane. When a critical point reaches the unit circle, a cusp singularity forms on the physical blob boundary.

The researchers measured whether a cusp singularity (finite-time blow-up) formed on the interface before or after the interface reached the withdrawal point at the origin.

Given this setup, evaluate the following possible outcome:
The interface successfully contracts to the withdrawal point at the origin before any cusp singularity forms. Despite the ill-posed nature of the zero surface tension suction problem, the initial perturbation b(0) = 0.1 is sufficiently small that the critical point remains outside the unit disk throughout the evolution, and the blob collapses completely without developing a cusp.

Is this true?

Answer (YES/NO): NO